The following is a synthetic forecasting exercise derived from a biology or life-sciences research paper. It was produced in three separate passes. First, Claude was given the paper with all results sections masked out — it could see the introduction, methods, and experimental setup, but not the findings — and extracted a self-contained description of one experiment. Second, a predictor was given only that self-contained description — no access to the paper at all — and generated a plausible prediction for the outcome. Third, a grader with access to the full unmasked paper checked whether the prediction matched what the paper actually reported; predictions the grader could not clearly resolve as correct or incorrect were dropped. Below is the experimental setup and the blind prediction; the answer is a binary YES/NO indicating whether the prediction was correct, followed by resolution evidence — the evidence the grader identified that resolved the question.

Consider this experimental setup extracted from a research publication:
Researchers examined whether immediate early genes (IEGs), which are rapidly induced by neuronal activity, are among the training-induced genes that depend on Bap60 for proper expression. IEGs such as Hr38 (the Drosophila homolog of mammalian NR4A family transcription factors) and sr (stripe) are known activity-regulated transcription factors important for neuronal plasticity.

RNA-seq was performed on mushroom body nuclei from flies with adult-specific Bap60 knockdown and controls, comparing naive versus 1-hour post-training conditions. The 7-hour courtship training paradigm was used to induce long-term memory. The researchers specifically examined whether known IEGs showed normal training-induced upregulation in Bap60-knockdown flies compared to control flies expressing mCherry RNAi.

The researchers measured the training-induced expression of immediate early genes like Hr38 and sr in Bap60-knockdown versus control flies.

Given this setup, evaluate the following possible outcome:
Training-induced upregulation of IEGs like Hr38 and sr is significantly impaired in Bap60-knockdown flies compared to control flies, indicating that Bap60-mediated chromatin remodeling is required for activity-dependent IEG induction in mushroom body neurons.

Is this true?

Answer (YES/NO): NO